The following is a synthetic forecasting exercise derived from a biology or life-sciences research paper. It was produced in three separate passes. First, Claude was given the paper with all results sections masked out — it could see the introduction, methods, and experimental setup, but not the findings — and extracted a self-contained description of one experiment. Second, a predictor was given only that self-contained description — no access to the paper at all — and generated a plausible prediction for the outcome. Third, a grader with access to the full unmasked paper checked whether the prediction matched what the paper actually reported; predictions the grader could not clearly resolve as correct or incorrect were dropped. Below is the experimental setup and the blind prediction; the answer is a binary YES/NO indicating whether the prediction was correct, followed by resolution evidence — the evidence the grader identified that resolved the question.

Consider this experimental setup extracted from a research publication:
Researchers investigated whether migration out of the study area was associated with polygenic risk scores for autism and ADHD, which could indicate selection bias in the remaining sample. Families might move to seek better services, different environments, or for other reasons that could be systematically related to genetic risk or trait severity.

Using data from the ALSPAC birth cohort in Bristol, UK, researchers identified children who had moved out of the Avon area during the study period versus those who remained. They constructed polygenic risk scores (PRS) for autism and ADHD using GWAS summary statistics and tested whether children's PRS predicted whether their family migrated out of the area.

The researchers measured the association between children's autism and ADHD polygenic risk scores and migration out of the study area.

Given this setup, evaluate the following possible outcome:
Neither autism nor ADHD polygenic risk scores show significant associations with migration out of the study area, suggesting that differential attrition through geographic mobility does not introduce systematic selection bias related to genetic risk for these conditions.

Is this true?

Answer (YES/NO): YES